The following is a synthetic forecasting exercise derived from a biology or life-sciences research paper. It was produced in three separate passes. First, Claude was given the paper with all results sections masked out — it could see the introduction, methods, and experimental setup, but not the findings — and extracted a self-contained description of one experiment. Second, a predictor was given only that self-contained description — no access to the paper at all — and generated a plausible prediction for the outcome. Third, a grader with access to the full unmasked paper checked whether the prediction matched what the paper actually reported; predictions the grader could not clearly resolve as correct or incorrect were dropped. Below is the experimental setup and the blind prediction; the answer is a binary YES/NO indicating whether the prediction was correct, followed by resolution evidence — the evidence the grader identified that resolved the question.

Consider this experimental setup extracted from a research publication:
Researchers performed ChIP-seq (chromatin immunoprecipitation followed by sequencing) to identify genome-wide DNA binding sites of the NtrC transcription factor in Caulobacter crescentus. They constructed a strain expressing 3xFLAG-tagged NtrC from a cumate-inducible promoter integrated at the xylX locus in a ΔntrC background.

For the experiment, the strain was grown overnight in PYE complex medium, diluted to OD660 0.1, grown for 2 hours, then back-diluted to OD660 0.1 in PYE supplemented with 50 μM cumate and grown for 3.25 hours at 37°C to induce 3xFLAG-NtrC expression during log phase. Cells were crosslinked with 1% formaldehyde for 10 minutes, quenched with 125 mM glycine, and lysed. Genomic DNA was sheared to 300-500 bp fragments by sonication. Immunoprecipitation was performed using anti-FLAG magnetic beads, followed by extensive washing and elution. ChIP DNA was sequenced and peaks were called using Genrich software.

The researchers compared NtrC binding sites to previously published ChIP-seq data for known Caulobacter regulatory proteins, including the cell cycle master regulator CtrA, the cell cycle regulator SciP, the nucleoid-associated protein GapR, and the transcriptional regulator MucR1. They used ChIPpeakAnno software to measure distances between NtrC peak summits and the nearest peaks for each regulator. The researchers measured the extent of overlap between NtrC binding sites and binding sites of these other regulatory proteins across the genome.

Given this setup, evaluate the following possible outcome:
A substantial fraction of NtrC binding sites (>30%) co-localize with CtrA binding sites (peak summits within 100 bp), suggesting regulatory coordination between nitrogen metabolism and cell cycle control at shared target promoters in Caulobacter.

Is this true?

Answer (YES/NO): NO